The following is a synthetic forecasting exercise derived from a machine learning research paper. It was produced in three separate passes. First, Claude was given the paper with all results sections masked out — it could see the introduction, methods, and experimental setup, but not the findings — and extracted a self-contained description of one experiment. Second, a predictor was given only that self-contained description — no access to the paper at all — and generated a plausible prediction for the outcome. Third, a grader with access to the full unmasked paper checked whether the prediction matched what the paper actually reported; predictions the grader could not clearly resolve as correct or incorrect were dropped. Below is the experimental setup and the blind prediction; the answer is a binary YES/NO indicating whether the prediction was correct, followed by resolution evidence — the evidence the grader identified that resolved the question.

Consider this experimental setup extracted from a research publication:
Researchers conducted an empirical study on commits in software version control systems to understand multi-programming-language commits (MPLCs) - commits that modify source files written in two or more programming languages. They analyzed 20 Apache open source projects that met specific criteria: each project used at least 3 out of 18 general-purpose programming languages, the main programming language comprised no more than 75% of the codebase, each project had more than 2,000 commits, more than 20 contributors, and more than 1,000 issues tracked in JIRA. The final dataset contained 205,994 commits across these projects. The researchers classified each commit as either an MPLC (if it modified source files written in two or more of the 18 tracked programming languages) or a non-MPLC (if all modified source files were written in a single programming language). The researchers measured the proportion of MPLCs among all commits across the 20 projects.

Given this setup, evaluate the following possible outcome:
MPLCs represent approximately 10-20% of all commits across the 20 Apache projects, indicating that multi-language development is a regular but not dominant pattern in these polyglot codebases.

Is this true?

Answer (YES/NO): NO